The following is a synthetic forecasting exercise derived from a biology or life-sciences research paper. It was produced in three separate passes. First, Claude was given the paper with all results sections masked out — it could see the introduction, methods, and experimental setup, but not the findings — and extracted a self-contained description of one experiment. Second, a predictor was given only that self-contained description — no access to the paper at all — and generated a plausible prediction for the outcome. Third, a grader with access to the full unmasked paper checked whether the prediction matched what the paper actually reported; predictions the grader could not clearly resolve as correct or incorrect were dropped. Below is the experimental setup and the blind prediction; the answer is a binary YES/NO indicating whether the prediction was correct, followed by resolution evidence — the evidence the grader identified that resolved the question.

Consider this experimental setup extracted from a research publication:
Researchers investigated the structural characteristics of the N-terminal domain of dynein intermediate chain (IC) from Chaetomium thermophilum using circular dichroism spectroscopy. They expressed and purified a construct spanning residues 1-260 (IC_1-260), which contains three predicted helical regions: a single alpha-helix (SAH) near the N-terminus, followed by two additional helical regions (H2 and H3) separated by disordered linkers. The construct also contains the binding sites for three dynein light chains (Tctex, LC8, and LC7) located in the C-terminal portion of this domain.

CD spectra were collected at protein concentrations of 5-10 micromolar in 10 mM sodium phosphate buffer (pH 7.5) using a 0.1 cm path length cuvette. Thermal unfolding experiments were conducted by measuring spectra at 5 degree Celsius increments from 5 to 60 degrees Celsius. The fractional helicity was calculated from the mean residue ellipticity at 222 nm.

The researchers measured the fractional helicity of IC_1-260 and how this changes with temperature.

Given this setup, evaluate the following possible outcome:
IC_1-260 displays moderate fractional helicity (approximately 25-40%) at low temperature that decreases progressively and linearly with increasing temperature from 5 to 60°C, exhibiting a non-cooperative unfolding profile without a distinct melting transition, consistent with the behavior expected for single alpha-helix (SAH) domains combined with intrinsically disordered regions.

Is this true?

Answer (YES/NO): NO